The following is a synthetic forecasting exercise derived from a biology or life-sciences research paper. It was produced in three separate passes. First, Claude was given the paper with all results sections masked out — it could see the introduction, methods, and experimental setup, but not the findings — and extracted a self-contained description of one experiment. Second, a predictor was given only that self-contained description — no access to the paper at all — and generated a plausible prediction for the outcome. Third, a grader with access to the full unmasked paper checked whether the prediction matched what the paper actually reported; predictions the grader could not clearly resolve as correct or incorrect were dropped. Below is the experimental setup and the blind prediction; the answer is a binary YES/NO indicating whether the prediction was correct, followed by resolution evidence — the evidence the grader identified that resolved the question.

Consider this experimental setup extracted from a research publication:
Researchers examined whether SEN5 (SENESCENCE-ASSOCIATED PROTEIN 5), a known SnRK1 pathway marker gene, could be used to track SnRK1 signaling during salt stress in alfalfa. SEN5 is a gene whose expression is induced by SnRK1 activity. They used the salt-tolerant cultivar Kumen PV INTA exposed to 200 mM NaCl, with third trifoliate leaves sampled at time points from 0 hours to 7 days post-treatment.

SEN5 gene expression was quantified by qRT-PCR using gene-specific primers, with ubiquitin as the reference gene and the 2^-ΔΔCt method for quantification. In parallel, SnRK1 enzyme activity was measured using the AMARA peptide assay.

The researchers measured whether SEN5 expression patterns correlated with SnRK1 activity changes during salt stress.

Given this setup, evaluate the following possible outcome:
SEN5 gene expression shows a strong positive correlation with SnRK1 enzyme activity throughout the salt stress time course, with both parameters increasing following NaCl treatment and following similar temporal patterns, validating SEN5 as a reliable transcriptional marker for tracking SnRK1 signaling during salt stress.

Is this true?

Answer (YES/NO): NO